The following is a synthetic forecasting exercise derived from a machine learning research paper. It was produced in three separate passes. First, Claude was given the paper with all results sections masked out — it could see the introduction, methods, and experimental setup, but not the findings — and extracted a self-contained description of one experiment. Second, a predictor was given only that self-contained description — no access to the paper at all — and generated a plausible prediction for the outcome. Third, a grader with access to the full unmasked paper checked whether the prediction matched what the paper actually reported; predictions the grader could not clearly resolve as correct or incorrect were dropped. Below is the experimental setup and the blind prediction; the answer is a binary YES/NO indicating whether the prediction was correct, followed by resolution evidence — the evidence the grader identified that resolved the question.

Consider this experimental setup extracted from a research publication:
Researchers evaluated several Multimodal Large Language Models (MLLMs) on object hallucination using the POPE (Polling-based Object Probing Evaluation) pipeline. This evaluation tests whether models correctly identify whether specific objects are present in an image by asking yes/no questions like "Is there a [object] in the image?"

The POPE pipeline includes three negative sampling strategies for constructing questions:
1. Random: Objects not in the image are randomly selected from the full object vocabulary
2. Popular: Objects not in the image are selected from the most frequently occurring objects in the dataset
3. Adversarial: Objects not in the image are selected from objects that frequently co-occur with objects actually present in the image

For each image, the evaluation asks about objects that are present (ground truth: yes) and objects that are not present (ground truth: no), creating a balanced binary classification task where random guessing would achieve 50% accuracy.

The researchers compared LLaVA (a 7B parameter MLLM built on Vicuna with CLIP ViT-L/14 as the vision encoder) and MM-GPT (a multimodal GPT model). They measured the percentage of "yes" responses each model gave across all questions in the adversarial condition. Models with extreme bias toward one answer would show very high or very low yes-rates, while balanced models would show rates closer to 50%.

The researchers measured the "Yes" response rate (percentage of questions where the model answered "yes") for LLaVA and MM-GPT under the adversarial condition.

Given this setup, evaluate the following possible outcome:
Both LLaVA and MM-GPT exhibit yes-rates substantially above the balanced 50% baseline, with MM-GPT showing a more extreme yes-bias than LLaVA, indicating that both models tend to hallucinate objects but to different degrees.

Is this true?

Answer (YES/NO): YES